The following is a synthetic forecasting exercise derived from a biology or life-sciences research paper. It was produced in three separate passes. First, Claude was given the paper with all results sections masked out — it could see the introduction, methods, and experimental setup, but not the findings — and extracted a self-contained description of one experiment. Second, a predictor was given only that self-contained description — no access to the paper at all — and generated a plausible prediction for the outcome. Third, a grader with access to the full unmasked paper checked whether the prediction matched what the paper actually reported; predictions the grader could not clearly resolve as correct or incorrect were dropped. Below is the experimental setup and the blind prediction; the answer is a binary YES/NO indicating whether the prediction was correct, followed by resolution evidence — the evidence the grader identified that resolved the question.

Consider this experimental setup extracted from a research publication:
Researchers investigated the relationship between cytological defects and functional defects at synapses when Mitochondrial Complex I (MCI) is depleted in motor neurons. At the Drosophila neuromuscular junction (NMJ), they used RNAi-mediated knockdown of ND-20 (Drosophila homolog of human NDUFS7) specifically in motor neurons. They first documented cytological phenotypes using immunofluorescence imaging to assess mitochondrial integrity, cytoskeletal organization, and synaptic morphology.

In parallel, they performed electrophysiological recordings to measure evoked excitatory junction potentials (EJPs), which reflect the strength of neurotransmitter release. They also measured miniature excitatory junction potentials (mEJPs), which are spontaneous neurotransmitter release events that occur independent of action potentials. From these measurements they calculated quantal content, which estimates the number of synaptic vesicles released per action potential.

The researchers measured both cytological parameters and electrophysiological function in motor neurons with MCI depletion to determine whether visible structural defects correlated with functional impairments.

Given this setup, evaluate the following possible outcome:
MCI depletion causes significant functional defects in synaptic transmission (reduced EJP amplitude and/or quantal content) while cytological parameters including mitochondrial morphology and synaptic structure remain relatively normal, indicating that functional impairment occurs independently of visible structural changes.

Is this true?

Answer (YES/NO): NO